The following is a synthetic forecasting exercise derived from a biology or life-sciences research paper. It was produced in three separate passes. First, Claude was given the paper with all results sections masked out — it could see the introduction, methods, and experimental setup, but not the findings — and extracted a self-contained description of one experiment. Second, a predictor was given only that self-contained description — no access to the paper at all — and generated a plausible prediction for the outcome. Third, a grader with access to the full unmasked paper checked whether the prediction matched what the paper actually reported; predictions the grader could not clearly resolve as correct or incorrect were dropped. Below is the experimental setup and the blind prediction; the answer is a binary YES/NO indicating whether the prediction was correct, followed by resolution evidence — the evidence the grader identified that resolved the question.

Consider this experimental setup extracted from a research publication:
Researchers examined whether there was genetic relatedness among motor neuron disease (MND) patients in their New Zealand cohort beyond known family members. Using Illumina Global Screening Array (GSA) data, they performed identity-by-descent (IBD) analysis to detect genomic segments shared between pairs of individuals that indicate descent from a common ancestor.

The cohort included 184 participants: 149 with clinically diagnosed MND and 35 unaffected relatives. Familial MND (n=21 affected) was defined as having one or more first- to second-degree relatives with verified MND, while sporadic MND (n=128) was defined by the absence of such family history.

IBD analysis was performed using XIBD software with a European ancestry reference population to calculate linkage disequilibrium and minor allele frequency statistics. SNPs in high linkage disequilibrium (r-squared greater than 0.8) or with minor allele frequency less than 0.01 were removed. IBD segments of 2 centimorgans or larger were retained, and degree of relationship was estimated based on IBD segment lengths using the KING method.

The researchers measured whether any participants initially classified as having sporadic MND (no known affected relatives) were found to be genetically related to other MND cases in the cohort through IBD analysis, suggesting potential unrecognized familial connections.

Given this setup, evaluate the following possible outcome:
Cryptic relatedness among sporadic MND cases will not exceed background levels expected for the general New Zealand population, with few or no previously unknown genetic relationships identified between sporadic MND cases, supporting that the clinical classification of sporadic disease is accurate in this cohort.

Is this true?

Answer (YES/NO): NO